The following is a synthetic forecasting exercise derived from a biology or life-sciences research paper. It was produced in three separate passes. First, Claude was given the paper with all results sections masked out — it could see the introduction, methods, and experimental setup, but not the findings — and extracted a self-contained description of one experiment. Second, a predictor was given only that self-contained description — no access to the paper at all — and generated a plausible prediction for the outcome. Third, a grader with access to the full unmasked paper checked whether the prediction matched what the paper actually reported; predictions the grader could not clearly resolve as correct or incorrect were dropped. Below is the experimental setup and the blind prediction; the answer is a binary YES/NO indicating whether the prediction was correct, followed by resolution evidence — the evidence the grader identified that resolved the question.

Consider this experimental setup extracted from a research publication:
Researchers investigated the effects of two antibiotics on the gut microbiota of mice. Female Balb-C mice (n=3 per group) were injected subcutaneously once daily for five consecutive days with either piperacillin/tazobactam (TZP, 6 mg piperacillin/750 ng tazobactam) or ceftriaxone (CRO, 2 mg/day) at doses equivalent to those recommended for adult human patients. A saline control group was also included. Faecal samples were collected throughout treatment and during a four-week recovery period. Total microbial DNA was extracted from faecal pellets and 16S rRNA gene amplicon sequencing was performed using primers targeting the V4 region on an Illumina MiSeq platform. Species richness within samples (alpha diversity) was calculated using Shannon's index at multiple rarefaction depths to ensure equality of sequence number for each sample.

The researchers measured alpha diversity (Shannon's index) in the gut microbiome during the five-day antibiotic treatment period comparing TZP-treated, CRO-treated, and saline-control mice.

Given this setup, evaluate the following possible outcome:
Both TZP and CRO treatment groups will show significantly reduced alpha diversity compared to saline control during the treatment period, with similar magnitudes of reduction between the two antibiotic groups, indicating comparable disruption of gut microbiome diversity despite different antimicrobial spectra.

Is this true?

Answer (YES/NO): NO